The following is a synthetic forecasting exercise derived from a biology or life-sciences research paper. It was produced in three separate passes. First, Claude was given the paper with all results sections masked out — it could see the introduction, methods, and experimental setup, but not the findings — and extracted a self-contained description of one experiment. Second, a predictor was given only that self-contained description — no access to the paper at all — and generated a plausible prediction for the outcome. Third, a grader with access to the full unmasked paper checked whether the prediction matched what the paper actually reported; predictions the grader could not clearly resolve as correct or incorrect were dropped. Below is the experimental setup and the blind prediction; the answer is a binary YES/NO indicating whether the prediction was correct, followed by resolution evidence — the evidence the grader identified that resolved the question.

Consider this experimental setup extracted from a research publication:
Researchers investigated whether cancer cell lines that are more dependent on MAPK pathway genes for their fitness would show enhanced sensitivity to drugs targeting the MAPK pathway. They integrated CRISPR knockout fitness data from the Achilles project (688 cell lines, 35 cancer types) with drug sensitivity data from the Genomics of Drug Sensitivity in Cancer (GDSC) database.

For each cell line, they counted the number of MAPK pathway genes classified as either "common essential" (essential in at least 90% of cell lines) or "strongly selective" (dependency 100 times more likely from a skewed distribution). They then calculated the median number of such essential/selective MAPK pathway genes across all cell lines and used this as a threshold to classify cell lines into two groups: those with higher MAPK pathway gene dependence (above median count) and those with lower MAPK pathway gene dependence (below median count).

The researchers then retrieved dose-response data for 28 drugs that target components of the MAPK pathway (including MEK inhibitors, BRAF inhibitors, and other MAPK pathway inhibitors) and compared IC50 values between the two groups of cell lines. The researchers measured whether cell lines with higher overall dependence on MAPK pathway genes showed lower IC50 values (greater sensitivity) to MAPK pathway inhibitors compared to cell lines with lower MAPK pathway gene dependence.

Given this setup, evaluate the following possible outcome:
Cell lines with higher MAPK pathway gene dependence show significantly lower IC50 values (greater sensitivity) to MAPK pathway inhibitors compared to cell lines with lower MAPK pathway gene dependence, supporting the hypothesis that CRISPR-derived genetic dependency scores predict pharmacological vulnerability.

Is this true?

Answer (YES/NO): YES